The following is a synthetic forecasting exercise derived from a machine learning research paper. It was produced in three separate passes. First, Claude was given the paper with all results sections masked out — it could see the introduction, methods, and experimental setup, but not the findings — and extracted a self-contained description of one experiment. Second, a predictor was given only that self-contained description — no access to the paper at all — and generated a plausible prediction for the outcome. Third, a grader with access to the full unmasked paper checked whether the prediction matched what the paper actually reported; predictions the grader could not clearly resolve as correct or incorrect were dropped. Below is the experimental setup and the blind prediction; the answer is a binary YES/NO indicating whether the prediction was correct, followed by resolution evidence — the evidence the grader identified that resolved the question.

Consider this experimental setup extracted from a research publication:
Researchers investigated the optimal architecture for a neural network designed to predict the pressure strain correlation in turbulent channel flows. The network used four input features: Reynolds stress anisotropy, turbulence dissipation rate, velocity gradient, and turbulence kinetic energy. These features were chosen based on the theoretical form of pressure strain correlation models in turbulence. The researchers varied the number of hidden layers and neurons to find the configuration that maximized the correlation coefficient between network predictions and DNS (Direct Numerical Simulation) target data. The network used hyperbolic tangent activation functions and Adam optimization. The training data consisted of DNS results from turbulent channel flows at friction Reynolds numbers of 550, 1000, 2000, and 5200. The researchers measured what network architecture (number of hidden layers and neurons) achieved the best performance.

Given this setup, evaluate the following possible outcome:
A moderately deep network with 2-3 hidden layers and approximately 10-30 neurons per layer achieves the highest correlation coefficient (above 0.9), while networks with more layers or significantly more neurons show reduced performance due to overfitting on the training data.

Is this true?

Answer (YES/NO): NO